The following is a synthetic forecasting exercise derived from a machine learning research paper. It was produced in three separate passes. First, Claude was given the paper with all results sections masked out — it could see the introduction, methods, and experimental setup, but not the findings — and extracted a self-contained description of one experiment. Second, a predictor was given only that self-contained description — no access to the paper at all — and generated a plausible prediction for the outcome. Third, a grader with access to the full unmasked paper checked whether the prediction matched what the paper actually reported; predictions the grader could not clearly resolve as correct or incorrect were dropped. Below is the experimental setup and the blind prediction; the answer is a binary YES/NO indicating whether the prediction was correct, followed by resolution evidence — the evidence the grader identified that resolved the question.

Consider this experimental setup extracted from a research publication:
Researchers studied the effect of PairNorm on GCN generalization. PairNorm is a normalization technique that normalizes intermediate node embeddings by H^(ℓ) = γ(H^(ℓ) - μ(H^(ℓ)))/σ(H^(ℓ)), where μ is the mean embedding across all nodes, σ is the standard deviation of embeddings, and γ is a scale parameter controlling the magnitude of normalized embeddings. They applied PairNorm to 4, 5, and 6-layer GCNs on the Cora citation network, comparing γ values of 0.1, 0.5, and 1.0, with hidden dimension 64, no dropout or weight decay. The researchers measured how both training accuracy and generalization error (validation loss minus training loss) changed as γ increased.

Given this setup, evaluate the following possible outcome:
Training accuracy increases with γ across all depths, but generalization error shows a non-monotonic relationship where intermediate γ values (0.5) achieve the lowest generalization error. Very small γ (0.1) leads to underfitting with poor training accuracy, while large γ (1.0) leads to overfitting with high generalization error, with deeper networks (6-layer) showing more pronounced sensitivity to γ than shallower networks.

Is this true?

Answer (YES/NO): NO